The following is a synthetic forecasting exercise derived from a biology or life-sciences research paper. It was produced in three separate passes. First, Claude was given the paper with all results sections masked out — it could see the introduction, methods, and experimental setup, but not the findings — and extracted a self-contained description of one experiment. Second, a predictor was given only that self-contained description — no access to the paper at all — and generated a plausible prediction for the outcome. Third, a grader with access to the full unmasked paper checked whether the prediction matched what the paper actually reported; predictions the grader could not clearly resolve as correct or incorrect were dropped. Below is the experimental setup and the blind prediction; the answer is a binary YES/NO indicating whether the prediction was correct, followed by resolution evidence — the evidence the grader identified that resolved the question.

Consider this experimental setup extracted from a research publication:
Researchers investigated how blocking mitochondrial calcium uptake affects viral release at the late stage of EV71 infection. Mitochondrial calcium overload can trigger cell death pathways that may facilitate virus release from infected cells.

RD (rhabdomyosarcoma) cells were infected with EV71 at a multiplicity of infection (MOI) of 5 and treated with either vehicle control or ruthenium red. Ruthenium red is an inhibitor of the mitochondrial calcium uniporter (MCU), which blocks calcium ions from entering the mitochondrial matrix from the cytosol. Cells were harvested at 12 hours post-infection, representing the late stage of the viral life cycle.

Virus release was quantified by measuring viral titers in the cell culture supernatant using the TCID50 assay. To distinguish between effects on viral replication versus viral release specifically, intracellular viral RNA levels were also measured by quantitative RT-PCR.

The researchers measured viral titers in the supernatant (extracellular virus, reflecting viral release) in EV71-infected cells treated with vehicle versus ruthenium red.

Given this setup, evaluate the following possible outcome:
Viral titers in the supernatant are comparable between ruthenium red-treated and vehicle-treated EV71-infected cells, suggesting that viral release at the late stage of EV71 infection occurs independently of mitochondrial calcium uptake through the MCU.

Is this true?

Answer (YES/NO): NO